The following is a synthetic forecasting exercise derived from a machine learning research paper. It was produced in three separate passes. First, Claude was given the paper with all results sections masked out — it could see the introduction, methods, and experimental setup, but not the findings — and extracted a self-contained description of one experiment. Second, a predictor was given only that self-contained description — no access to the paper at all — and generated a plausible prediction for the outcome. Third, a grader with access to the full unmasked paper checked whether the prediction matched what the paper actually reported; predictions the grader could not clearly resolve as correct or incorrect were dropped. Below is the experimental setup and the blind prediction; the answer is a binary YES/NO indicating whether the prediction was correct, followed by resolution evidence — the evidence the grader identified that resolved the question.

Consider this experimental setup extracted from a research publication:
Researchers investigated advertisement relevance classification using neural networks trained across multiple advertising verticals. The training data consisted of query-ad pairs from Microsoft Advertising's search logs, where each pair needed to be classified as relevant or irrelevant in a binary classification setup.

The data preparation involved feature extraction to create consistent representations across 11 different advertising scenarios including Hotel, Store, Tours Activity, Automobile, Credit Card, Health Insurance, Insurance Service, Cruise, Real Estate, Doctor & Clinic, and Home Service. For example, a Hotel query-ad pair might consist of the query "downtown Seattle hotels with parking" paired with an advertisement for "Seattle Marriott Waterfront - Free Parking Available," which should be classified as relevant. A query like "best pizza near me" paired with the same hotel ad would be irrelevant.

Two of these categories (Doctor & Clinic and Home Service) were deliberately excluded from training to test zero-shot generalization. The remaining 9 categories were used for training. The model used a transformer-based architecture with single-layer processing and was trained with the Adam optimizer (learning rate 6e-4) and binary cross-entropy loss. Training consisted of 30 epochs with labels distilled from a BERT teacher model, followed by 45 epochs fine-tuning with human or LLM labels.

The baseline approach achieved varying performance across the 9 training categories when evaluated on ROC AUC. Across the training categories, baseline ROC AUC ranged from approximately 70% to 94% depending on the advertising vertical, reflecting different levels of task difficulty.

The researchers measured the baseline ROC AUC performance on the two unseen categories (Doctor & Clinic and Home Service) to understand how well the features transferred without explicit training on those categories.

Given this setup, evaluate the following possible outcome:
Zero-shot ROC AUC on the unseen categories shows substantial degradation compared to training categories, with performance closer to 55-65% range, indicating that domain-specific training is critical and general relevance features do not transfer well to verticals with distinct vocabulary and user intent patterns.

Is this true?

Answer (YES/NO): NO